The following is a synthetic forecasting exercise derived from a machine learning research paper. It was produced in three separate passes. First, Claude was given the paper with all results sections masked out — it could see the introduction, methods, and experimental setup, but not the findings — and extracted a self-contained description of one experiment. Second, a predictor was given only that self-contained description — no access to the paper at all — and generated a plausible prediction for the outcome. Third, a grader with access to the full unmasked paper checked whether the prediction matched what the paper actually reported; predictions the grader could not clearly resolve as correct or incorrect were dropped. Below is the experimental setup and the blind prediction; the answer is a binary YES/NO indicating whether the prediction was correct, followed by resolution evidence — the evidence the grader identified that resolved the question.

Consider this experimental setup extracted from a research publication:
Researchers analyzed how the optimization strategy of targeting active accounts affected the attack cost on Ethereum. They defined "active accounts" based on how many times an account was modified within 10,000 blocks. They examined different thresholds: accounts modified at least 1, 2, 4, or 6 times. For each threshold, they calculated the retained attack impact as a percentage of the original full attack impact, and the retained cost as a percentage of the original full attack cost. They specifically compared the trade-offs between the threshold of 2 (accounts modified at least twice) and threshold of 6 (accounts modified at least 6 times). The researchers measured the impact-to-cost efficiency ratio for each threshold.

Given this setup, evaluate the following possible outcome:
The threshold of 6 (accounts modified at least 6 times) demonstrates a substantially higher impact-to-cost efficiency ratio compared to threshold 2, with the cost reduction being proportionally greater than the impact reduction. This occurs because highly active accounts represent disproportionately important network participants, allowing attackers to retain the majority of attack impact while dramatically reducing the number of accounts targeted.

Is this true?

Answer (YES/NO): YES